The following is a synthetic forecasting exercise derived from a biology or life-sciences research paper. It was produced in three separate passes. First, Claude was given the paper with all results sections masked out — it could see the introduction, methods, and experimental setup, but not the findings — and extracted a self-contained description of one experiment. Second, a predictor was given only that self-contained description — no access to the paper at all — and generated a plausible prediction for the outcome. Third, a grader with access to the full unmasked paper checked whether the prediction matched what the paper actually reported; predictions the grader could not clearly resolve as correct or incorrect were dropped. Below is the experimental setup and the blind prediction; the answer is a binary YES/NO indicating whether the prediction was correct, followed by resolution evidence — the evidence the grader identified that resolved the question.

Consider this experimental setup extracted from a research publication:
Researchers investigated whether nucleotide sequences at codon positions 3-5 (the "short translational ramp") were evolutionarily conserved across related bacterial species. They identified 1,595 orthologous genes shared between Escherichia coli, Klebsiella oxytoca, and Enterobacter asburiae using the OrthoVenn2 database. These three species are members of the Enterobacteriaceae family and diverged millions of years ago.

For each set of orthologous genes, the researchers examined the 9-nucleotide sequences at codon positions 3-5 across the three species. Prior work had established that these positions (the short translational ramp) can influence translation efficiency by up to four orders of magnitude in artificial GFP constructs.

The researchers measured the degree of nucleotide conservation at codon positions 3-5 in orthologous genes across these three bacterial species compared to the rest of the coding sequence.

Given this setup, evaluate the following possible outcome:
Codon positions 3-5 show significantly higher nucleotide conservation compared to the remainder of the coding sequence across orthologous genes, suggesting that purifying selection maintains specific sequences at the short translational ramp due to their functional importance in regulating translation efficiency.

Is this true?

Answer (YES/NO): YES